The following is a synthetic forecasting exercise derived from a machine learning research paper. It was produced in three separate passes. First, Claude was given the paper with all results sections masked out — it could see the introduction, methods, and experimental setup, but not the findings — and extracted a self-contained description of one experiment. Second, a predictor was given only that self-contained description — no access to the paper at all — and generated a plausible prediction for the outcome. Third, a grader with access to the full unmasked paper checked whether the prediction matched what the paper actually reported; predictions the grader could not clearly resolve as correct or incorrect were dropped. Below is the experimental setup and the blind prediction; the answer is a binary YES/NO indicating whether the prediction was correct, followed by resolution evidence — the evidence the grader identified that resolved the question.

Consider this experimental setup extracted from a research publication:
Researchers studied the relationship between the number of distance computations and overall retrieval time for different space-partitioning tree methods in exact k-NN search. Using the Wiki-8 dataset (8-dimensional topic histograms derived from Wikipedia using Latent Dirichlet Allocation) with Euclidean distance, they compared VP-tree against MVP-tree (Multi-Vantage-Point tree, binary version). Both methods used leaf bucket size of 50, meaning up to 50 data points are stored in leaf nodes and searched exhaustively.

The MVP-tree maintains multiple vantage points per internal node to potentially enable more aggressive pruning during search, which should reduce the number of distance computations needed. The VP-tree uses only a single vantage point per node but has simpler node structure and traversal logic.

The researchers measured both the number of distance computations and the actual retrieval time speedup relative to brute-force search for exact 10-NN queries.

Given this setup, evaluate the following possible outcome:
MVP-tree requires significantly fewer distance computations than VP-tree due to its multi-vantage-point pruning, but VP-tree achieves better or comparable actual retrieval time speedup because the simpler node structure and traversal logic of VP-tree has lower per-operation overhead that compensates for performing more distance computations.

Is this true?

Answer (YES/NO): YES